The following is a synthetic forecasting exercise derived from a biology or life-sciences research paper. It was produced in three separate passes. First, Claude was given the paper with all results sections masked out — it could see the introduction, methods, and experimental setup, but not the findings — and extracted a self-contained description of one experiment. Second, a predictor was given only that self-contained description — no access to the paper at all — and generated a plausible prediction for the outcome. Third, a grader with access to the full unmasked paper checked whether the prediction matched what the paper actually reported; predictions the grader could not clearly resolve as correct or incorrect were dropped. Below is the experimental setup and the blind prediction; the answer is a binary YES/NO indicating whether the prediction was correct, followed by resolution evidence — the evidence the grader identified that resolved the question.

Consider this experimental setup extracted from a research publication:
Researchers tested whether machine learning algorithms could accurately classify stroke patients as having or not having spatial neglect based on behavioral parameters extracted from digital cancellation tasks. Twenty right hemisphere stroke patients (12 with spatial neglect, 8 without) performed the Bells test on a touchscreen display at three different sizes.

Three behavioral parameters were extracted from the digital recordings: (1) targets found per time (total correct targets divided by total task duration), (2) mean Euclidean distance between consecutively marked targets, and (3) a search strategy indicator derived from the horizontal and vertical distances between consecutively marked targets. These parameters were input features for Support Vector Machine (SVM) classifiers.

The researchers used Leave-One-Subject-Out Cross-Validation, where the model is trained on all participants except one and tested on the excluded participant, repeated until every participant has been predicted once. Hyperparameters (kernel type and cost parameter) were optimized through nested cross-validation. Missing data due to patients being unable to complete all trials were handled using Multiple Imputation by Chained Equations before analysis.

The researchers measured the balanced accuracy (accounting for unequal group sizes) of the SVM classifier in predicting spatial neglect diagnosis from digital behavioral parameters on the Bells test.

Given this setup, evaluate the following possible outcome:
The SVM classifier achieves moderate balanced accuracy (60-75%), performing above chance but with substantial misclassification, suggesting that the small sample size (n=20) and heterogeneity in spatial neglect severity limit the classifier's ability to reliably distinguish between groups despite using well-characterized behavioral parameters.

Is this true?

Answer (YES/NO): NO